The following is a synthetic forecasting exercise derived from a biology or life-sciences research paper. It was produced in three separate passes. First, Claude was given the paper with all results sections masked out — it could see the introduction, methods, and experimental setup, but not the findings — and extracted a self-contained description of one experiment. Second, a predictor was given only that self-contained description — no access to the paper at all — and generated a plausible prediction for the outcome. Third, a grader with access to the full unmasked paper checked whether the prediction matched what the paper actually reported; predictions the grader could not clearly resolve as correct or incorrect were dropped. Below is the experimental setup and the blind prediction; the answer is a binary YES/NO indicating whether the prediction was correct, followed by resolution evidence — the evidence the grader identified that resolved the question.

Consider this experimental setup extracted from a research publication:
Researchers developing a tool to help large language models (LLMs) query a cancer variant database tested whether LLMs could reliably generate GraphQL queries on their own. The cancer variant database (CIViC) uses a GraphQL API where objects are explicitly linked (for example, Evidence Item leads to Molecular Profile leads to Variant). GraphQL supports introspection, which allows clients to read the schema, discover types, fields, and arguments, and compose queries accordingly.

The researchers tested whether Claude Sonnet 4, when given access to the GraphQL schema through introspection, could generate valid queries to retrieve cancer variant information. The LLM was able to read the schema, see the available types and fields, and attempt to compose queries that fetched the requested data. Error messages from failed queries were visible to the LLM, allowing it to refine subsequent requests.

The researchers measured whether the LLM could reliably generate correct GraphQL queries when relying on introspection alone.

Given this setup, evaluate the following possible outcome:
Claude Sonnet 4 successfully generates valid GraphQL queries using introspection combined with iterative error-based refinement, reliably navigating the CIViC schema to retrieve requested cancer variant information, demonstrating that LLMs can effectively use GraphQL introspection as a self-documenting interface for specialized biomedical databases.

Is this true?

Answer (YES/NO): NO